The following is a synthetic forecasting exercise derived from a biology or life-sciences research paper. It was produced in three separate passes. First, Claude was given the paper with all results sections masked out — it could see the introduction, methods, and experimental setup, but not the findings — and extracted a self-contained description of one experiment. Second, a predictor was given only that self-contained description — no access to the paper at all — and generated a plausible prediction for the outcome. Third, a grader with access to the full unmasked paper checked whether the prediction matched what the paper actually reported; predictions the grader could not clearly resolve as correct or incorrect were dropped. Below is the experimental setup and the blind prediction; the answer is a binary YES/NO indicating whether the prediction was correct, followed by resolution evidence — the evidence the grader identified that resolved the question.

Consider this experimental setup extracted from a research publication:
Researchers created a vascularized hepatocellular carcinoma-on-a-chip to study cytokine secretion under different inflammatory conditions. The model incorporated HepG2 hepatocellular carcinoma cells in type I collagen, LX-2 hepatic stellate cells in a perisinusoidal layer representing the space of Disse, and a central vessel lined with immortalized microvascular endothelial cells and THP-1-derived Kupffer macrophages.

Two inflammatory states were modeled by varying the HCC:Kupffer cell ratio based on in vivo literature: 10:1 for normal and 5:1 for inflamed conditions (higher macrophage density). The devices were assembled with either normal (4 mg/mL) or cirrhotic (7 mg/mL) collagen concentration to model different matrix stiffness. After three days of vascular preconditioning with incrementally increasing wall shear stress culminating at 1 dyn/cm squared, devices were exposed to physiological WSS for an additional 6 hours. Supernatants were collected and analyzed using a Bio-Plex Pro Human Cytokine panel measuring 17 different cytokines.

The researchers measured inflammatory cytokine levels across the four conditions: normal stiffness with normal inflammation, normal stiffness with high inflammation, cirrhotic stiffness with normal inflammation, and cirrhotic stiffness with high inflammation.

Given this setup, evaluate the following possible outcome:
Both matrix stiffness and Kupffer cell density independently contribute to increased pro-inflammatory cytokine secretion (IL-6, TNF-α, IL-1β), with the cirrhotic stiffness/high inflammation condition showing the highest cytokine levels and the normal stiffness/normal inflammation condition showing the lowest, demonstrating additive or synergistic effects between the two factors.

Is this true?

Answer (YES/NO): NO